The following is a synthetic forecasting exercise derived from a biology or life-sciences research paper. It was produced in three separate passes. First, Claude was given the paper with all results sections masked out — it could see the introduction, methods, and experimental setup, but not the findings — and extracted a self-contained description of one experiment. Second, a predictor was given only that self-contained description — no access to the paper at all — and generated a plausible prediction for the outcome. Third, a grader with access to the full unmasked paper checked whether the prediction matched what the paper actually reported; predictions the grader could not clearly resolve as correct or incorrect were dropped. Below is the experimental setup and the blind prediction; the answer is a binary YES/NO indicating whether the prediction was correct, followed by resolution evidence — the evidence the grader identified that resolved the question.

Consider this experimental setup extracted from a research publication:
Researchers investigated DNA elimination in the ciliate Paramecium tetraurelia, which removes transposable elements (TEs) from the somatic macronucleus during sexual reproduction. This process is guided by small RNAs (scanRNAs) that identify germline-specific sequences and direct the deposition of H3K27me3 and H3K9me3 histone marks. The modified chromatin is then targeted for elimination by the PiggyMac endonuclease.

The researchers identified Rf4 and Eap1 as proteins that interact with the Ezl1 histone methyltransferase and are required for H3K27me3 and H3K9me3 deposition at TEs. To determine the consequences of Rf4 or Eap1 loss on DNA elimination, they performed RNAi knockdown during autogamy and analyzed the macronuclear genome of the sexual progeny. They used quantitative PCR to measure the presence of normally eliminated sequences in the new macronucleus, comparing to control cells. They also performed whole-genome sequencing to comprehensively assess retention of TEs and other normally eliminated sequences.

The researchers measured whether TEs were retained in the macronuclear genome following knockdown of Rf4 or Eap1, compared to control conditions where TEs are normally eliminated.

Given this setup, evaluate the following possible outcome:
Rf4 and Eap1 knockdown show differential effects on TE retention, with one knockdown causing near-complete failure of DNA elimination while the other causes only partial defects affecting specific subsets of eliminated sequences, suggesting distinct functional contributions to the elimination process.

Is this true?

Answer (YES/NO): NO